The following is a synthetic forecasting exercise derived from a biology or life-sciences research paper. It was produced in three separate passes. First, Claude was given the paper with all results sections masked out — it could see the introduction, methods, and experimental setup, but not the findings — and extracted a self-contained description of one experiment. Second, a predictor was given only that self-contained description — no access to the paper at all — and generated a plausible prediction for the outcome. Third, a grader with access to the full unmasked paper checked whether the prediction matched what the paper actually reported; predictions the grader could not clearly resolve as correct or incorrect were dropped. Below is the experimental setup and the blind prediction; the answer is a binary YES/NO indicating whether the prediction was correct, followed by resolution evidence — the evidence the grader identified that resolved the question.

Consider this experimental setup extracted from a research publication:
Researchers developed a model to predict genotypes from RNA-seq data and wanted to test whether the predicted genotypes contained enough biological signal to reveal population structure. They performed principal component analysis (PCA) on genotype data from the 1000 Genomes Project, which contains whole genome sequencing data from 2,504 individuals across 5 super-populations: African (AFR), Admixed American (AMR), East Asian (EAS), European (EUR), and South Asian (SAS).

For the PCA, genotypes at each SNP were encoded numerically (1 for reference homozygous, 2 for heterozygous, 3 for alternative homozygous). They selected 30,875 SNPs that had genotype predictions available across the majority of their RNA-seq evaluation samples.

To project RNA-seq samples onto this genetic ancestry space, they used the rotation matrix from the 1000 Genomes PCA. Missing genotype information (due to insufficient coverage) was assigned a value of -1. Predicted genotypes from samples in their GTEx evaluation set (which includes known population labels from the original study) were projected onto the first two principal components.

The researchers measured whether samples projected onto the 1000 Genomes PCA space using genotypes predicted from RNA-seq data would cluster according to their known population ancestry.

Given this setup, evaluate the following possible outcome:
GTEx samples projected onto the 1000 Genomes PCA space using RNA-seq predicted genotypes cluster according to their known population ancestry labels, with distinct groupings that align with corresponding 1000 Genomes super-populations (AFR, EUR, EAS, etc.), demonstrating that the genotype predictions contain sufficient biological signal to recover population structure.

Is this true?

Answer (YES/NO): YES